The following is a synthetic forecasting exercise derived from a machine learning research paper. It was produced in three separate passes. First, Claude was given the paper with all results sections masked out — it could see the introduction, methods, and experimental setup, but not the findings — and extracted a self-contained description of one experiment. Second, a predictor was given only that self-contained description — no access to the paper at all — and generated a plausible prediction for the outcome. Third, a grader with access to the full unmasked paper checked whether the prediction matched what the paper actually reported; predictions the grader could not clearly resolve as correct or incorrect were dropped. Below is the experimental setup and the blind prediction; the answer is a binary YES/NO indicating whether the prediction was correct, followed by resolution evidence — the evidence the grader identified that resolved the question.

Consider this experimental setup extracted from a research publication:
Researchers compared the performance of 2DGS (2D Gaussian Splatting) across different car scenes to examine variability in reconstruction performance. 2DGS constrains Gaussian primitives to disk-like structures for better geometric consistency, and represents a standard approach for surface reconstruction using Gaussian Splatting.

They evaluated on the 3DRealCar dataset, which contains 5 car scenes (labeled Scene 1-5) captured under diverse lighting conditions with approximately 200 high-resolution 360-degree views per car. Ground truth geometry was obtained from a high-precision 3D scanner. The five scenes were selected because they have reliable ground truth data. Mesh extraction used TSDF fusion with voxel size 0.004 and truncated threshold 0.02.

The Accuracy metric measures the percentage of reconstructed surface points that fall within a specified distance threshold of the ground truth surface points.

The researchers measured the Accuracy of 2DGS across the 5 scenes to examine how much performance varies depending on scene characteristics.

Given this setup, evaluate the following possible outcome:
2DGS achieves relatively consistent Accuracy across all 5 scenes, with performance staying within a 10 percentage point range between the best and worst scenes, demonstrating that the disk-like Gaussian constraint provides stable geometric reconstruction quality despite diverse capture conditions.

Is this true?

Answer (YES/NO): NO